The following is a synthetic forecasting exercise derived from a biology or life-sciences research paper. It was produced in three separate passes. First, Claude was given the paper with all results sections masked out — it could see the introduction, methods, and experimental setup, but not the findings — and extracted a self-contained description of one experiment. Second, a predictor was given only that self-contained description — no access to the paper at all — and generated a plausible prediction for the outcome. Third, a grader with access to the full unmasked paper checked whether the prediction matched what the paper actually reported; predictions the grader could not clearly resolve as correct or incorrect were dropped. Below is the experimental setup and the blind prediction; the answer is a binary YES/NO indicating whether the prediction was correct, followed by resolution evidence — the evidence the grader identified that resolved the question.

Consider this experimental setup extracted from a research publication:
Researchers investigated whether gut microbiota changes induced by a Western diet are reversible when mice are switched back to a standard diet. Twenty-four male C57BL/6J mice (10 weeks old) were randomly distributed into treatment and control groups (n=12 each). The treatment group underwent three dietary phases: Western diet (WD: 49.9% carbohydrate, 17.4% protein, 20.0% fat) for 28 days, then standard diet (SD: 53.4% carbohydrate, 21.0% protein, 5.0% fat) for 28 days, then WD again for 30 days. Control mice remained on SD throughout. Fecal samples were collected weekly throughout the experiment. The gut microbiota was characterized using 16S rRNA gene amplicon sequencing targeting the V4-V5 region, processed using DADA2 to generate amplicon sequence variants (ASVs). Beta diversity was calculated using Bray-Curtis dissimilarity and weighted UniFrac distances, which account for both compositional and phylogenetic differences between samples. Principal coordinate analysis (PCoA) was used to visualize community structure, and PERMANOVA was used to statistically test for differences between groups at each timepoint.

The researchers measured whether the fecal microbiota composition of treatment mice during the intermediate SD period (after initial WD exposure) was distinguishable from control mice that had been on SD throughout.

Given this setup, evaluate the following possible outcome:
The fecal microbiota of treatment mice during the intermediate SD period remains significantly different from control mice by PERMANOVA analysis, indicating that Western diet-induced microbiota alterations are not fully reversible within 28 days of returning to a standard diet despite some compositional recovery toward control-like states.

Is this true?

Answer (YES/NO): NO